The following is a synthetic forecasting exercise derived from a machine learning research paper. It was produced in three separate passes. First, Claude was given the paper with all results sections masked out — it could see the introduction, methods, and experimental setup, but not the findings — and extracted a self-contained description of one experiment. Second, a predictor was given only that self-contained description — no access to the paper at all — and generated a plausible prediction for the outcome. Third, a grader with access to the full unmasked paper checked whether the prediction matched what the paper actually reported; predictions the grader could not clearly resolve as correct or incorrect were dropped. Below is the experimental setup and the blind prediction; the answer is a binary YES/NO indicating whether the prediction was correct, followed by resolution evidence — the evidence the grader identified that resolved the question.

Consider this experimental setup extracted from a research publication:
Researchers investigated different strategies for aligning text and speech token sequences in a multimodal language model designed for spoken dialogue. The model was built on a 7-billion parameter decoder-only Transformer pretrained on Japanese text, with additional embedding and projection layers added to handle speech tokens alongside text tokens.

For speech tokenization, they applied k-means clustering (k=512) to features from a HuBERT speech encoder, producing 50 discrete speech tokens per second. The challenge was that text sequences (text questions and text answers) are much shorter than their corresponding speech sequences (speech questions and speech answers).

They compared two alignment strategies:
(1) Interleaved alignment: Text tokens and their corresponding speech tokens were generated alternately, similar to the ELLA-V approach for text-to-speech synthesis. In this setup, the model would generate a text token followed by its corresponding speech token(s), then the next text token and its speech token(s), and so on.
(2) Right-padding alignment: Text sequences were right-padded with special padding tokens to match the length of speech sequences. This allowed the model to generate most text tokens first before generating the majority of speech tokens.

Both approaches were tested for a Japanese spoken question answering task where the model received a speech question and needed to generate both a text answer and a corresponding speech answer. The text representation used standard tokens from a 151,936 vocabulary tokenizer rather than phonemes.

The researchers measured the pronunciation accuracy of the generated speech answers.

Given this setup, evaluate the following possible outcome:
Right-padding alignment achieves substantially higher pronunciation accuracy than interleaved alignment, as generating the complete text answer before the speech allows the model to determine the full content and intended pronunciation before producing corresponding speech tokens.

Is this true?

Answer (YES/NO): YES